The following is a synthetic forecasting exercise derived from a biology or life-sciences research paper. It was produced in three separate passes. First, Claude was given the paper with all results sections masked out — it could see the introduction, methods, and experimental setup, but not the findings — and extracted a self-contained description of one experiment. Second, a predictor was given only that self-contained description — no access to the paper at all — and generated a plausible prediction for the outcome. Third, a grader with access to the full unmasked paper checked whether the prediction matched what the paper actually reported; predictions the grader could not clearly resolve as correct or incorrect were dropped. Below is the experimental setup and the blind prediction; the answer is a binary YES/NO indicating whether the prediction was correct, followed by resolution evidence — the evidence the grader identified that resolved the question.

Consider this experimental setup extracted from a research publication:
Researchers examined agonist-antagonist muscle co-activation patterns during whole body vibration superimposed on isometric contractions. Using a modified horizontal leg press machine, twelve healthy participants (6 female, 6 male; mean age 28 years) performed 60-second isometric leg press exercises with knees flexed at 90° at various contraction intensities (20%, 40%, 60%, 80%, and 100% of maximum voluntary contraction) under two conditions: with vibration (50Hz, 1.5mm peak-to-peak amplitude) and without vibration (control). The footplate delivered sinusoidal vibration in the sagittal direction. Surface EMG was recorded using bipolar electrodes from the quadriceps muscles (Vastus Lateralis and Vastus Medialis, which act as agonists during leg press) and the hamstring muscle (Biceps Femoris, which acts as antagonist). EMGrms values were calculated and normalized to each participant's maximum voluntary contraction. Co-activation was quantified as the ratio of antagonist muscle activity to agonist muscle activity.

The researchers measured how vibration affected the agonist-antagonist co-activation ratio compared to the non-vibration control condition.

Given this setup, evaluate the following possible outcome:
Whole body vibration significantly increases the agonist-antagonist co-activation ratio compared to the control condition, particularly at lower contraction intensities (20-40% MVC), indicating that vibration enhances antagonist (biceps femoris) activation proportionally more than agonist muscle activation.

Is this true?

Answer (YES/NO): NO